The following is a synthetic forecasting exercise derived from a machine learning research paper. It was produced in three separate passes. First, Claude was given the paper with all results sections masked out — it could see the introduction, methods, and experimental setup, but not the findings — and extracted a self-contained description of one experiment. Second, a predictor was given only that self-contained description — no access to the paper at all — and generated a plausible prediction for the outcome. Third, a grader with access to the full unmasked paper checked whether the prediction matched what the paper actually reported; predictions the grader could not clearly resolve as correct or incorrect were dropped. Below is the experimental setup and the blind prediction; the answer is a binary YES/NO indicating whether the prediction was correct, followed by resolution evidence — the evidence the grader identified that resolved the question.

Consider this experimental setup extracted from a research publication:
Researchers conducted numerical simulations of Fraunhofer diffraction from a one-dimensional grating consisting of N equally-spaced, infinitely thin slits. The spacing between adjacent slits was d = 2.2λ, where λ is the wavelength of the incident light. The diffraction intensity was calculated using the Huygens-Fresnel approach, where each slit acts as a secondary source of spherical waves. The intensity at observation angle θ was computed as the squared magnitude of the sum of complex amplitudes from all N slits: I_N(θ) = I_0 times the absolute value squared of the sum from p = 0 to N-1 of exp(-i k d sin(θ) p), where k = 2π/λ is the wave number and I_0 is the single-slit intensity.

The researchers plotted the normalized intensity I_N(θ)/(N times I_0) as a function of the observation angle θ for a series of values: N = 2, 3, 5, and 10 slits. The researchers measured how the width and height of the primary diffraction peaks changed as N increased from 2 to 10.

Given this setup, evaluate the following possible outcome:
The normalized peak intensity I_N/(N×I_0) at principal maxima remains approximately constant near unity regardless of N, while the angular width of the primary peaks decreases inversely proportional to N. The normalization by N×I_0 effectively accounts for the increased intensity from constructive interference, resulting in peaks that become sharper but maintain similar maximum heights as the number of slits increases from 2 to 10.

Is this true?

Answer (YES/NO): NO